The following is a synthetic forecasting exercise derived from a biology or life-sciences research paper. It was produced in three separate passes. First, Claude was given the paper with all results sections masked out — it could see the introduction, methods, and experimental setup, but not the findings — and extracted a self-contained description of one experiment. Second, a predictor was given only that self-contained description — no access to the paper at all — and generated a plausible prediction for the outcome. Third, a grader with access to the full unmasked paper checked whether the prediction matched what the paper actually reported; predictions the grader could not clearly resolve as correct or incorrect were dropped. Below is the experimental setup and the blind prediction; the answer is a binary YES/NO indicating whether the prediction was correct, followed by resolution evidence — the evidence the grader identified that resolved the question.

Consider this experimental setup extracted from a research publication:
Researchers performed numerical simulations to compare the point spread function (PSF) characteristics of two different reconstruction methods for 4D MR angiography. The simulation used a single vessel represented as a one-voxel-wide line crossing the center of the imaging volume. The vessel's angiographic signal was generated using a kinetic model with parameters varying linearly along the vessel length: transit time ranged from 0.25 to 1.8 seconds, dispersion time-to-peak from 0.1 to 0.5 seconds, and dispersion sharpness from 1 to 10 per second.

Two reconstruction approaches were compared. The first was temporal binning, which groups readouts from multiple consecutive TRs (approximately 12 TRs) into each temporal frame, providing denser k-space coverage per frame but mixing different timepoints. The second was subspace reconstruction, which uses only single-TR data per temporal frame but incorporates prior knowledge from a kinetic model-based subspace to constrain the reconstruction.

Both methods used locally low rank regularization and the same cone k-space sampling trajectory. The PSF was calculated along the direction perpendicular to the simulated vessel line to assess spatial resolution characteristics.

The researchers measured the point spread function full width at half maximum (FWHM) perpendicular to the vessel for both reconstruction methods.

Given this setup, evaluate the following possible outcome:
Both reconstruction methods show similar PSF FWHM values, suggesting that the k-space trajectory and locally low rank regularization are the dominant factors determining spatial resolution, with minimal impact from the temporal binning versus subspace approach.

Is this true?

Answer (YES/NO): NO